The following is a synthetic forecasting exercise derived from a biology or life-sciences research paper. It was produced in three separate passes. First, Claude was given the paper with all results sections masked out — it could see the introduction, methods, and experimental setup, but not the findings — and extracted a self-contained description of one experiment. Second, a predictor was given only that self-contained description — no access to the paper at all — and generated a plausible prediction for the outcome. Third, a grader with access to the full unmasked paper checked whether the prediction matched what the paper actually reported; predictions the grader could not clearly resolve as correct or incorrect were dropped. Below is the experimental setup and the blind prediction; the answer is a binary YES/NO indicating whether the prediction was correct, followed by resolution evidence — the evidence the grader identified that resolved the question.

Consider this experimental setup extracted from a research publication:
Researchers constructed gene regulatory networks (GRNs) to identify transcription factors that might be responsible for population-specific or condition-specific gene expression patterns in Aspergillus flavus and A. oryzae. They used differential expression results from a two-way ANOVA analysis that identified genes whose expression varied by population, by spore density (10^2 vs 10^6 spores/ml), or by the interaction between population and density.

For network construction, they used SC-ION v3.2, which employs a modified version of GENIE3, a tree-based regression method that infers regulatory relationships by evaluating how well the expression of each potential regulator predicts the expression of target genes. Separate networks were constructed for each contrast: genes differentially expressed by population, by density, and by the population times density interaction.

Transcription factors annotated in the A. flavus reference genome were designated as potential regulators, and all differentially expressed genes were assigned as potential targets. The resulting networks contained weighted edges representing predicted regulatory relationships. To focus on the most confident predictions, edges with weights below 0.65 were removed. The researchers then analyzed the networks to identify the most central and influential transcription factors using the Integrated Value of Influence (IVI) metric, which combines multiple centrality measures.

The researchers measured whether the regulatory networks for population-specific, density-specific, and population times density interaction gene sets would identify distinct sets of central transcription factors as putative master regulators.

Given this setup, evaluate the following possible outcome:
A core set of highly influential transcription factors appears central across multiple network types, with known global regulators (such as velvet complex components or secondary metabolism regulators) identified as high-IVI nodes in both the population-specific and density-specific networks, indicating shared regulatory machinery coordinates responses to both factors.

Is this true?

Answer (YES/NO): NO